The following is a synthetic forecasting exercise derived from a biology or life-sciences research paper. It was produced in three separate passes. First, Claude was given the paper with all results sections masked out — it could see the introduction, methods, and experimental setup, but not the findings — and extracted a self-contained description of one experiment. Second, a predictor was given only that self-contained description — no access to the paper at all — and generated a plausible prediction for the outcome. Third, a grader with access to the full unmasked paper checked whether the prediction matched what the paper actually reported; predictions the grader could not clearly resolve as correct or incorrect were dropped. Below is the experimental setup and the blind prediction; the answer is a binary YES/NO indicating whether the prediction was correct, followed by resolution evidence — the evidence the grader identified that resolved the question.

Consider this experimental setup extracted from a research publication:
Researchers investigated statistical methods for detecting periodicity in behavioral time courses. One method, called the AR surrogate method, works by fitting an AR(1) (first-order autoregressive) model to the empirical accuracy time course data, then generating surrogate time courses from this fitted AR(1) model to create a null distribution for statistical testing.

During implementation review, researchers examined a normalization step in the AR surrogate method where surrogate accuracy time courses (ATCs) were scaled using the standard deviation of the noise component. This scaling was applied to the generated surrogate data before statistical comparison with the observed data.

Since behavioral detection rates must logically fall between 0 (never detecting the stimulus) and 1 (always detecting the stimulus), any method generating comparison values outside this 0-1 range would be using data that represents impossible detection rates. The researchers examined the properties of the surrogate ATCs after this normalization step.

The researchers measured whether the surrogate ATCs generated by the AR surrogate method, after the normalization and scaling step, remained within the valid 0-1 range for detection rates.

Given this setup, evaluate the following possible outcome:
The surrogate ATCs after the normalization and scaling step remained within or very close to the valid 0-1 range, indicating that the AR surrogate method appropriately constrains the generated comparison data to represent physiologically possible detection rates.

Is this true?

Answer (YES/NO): NO